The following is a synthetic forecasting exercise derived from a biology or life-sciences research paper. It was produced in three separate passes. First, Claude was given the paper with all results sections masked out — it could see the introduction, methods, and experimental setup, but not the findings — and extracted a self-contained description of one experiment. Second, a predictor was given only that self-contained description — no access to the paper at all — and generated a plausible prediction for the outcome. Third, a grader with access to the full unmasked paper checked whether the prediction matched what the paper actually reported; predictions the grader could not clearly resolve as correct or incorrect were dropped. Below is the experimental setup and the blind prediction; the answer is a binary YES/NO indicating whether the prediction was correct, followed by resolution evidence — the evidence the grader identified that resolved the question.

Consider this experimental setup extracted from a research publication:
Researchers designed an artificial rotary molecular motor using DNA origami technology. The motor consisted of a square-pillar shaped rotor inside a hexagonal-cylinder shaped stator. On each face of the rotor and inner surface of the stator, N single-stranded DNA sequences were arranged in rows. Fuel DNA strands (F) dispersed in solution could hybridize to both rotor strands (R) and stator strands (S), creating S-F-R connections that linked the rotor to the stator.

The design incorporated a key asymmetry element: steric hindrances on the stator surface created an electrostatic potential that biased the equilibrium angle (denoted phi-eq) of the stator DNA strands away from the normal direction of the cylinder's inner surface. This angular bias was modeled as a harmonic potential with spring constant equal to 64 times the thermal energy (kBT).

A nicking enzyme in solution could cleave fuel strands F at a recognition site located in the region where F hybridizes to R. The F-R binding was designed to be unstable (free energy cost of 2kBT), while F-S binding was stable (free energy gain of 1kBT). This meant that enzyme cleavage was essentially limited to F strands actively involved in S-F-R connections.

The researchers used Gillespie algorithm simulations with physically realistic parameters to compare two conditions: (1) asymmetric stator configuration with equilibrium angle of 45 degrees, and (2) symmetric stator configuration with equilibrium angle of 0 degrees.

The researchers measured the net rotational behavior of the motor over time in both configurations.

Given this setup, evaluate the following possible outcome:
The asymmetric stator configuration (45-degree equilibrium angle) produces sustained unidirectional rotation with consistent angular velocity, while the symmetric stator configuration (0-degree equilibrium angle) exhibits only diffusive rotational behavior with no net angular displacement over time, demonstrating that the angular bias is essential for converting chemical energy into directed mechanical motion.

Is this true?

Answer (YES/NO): YES